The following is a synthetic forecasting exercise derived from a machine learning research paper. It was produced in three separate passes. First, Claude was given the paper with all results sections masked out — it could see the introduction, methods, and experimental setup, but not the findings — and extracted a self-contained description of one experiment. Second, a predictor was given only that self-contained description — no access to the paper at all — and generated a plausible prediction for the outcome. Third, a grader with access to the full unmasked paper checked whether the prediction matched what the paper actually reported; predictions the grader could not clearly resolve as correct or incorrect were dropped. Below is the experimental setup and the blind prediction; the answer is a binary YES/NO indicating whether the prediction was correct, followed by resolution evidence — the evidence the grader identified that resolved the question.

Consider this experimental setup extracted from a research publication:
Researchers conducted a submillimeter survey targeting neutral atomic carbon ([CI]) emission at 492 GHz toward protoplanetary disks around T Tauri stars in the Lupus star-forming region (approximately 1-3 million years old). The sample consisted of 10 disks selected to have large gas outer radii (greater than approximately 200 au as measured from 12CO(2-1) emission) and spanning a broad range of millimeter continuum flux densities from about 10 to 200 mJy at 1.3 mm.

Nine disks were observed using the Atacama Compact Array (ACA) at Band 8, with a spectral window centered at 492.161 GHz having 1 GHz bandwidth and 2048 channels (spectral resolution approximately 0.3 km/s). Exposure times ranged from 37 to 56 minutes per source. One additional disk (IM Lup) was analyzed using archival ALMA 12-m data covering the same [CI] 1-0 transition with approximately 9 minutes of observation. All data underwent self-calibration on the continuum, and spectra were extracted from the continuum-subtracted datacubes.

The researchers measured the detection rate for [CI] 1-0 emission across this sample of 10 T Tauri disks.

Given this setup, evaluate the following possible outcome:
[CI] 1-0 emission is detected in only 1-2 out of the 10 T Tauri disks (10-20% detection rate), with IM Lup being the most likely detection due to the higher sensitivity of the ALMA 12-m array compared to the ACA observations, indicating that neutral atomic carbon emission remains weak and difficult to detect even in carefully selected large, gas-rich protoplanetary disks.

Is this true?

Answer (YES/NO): NO